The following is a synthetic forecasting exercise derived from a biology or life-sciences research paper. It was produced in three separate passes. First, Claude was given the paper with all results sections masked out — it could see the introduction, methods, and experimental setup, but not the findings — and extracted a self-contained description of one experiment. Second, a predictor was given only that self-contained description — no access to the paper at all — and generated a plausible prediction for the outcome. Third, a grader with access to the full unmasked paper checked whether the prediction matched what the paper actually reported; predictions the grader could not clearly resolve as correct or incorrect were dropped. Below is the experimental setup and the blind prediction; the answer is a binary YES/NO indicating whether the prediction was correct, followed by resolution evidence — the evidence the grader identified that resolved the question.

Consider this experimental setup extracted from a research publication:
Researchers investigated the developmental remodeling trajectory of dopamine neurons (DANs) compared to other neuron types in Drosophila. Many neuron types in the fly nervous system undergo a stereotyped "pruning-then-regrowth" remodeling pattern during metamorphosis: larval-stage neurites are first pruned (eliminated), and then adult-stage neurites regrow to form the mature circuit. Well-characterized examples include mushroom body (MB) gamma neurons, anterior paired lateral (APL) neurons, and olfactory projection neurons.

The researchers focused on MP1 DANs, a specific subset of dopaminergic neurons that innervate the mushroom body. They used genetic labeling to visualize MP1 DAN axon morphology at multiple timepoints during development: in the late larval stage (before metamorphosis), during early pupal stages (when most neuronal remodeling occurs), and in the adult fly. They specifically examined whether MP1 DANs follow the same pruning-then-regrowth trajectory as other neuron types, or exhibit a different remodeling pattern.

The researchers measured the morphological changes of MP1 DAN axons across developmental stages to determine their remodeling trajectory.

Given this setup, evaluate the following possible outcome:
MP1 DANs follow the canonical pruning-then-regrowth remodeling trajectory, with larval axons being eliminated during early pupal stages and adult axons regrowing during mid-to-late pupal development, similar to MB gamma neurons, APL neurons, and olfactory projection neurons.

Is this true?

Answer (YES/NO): NO